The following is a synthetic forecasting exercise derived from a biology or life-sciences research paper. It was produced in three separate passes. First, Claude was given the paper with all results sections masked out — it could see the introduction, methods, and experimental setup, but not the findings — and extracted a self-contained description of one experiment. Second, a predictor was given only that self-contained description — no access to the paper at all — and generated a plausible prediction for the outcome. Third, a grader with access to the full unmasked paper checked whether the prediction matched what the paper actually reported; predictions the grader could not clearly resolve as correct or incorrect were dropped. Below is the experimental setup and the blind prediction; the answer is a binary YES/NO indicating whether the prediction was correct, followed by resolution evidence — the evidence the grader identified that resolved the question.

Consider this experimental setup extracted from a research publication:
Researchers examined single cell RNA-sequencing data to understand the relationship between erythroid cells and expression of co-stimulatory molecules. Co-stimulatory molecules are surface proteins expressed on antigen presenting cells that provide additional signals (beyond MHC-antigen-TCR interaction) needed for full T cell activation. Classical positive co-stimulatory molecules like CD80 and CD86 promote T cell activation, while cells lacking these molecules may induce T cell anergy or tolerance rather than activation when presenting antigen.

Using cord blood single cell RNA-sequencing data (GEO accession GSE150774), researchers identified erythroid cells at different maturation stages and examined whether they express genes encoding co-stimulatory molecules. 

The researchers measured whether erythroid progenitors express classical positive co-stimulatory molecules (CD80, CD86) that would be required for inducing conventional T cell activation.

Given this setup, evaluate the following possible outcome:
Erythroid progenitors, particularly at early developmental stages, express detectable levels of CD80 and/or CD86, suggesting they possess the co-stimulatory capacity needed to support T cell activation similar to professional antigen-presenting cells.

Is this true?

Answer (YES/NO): NO